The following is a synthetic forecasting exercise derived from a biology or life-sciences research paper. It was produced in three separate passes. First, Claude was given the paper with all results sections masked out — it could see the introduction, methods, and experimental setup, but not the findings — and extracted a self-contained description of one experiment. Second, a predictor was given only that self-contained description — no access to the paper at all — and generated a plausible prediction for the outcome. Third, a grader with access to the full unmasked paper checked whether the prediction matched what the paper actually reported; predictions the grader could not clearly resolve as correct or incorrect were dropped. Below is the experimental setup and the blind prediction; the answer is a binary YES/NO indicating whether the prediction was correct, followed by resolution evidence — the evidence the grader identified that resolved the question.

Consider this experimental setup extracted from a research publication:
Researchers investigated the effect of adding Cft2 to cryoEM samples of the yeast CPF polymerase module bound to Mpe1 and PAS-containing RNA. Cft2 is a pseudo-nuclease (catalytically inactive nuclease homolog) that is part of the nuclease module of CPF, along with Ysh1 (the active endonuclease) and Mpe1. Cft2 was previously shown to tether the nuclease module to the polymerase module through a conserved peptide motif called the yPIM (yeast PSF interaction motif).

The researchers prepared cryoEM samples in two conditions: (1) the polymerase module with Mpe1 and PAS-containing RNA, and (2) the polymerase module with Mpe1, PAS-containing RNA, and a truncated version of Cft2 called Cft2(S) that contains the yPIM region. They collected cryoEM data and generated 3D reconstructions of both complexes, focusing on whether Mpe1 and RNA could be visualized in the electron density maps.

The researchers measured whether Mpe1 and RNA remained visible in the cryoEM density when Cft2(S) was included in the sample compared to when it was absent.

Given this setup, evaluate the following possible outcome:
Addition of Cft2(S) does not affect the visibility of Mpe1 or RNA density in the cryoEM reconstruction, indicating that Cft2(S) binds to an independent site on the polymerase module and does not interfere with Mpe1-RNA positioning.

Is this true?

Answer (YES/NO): NO